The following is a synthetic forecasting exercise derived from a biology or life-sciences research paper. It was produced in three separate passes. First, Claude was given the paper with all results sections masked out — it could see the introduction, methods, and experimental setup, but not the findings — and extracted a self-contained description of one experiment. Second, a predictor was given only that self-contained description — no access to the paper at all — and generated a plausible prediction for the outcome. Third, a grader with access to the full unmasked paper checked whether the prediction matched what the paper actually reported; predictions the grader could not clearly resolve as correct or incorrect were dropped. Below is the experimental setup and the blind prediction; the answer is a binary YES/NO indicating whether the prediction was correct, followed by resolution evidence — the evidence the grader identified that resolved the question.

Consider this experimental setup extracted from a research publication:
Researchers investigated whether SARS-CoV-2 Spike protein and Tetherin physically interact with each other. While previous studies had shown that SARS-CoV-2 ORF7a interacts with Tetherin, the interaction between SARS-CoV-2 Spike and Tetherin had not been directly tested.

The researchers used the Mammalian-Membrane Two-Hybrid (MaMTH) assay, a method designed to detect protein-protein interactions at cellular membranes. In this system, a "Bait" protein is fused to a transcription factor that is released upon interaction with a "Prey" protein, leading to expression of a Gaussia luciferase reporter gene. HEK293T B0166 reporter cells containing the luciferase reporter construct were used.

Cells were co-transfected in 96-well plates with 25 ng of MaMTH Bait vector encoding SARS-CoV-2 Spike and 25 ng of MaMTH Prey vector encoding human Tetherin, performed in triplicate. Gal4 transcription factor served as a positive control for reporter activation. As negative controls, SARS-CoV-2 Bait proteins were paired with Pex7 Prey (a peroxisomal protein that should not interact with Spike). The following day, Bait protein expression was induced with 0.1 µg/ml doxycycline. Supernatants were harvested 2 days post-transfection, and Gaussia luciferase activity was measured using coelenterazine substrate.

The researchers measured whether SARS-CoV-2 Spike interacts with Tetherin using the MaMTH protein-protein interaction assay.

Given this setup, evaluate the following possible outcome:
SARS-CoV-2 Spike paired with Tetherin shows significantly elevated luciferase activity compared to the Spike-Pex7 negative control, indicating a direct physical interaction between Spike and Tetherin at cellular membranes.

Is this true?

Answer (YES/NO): NO